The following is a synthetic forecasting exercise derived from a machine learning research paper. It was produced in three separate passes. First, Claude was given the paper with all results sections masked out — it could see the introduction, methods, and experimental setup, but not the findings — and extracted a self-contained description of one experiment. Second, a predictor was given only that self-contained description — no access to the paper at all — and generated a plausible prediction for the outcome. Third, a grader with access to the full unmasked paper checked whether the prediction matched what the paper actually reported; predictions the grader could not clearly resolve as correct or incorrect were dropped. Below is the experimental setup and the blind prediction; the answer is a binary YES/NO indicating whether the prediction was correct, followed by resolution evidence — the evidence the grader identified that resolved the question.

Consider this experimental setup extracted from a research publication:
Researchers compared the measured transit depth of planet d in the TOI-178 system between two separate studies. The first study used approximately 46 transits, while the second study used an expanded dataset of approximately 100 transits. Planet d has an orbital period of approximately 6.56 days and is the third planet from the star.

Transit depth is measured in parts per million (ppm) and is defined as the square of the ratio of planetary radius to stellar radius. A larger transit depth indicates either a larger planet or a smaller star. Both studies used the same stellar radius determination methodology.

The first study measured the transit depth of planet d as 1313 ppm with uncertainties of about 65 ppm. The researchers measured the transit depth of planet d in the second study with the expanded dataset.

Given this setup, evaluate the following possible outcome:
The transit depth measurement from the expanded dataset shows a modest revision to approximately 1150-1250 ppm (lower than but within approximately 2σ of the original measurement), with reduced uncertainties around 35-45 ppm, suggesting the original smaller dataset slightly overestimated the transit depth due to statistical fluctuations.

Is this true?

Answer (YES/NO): NO